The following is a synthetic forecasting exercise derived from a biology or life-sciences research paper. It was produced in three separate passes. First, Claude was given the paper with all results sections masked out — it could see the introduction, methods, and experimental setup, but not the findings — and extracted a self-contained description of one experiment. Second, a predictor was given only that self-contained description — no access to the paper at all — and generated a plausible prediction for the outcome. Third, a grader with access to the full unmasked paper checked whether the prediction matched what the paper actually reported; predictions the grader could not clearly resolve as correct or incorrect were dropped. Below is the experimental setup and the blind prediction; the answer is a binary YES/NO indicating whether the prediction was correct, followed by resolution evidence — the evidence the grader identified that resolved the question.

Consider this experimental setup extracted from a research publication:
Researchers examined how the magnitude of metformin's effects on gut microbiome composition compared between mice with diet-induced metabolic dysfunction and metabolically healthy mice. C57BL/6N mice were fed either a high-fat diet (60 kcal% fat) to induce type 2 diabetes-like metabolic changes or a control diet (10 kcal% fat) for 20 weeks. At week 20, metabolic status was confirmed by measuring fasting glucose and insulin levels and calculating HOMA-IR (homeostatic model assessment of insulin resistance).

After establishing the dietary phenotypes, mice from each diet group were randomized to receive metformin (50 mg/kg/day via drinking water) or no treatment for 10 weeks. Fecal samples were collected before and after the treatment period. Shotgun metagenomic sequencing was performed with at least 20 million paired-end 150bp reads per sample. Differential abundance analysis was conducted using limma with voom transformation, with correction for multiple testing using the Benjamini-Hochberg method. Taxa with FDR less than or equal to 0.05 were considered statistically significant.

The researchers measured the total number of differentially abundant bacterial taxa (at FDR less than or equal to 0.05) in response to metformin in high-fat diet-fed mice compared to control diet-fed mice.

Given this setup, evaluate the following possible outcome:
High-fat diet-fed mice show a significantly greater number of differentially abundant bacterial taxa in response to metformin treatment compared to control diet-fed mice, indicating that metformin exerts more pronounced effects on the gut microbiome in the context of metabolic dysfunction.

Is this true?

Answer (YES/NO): YES